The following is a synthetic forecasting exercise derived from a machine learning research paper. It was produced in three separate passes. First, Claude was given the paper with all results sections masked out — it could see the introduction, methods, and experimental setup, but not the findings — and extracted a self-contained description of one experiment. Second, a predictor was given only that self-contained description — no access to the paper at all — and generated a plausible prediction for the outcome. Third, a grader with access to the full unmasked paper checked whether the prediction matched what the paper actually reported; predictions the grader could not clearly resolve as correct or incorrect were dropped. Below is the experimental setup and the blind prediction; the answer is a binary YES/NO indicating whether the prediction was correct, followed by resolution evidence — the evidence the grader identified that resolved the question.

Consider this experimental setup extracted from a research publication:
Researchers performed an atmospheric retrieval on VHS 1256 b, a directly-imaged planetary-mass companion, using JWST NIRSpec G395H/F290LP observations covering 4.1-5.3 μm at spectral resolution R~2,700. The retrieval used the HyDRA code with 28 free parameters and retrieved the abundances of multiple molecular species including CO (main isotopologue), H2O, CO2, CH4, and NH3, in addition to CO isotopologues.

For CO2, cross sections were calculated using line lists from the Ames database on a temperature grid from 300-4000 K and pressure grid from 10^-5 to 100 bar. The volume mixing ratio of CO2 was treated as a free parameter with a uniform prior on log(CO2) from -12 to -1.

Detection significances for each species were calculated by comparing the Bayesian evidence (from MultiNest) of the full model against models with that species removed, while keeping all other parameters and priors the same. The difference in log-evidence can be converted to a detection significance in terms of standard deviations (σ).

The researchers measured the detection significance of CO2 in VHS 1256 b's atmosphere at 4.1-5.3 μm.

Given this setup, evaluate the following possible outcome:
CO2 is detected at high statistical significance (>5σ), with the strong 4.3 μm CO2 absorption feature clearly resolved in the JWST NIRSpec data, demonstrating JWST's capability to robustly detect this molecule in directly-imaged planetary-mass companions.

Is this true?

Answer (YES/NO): YES